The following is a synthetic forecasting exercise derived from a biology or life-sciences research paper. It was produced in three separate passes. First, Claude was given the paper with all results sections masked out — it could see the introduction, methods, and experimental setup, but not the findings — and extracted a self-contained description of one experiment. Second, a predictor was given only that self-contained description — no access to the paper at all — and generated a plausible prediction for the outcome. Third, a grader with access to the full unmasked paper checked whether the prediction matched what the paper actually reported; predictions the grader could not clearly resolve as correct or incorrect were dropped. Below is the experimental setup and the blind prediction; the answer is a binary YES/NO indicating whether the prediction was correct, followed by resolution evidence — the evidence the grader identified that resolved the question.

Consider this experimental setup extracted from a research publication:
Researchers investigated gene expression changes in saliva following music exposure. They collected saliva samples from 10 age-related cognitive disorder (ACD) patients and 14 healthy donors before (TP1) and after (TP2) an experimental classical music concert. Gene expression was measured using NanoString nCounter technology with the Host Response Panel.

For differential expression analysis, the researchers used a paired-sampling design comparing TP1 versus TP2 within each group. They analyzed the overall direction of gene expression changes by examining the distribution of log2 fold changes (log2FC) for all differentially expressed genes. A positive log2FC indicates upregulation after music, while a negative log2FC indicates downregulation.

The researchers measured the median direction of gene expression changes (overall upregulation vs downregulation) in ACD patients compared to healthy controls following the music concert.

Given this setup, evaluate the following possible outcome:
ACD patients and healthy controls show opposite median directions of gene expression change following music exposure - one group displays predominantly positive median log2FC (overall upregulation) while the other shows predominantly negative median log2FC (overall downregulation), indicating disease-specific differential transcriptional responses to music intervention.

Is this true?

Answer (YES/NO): YES